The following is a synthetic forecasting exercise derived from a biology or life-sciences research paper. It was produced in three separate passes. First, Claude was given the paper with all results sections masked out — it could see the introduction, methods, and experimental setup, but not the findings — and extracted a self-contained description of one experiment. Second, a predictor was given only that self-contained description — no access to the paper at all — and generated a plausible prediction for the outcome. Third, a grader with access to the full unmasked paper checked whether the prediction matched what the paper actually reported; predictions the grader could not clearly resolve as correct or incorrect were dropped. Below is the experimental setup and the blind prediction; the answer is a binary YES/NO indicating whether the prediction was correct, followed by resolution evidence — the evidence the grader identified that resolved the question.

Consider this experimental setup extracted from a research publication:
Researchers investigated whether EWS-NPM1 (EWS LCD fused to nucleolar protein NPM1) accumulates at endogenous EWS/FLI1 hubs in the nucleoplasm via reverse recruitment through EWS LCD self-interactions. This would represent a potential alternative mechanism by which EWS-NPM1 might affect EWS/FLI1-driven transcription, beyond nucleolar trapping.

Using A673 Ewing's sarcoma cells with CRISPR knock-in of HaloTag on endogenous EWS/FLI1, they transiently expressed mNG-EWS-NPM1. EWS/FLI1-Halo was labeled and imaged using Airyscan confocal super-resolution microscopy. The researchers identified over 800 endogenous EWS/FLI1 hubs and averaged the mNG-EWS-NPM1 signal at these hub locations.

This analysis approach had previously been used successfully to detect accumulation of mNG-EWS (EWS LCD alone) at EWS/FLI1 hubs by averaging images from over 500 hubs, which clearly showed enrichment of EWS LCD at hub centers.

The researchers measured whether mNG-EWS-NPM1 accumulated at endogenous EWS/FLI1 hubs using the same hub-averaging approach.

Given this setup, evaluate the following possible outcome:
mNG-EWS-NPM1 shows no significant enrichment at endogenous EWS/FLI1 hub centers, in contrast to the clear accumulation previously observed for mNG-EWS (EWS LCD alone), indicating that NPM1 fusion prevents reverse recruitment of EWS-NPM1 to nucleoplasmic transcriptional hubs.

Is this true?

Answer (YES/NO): YES